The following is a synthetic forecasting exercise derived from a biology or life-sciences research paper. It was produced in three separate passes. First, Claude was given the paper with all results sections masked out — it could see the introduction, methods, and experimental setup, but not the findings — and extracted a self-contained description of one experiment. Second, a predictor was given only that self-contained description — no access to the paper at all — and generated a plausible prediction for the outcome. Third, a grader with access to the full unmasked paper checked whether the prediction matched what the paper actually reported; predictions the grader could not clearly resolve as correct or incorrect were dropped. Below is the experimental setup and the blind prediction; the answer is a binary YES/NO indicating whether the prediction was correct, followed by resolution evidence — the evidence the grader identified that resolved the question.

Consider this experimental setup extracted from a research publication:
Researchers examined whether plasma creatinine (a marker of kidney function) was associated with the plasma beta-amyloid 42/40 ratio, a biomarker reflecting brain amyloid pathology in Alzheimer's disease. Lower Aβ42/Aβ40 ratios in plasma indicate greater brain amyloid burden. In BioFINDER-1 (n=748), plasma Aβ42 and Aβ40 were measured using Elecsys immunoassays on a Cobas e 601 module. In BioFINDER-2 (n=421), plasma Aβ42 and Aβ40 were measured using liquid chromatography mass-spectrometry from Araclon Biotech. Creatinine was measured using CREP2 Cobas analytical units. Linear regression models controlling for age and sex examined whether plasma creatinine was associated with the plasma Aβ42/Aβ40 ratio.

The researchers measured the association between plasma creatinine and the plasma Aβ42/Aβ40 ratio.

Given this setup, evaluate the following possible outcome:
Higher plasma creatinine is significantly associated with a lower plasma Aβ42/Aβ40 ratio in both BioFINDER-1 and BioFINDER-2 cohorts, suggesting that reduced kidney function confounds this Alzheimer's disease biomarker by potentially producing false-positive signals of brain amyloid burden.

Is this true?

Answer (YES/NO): NO